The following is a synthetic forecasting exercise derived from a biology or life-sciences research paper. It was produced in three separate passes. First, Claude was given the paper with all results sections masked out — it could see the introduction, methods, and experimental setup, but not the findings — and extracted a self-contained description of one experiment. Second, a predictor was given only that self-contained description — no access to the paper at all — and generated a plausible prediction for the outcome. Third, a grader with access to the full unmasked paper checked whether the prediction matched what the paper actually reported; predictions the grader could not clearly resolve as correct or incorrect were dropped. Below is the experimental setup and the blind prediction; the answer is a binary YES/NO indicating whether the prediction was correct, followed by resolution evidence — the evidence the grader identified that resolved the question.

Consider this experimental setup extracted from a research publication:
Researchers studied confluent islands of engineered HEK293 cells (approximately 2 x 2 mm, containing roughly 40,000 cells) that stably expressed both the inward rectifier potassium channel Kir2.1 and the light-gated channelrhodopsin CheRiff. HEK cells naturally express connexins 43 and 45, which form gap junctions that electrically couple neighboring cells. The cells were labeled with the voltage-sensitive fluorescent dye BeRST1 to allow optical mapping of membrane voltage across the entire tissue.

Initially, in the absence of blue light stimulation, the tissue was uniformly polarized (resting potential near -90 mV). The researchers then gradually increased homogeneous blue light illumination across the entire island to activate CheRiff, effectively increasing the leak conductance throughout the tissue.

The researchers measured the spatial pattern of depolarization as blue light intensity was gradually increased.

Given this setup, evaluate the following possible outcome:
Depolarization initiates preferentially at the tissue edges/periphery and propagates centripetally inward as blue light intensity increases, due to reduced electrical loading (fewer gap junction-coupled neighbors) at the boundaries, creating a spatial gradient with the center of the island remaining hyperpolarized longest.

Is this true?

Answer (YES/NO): YES